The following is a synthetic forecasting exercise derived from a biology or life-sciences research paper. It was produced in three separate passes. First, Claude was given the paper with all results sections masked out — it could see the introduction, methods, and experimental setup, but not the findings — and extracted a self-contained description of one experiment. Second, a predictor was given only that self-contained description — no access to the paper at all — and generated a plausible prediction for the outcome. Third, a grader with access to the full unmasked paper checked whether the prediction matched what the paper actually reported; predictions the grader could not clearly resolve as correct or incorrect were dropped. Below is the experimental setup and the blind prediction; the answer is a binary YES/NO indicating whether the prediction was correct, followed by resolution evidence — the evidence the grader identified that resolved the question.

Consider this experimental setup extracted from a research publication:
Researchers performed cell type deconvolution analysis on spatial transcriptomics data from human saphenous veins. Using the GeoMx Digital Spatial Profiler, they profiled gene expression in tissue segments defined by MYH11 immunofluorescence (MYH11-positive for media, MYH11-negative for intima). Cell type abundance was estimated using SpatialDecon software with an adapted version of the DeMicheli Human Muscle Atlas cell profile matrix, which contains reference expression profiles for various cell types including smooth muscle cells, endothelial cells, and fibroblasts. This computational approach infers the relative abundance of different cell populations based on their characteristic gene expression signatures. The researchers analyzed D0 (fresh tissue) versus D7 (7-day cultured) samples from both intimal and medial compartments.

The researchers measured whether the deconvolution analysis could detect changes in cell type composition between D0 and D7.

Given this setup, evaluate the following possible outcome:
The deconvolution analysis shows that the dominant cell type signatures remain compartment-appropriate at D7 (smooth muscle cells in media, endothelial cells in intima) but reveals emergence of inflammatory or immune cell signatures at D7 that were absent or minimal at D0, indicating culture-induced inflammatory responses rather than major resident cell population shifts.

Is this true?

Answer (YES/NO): NO